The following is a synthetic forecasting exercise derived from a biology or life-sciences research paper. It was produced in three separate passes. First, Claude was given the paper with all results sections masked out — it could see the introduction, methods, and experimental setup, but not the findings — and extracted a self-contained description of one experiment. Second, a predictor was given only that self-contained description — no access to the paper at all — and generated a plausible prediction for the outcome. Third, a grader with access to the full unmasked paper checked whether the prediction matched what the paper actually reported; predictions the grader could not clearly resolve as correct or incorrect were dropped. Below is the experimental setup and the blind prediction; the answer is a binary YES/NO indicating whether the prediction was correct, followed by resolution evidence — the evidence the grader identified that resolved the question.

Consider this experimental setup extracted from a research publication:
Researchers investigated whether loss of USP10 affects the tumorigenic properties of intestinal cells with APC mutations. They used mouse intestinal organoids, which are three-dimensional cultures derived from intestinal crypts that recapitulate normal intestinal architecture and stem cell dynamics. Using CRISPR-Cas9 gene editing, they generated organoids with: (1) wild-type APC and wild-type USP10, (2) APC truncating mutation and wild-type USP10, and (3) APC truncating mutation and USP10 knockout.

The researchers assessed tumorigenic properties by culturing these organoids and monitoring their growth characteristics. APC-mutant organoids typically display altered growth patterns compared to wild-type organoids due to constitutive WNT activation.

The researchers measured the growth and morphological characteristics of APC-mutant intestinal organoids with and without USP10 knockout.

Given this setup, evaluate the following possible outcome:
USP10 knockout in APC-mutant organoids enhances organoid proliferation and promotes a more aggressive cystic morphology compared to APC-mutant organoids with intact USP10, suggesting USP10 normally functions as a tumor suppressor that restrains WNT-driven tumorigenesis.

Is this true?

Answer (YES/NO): NO